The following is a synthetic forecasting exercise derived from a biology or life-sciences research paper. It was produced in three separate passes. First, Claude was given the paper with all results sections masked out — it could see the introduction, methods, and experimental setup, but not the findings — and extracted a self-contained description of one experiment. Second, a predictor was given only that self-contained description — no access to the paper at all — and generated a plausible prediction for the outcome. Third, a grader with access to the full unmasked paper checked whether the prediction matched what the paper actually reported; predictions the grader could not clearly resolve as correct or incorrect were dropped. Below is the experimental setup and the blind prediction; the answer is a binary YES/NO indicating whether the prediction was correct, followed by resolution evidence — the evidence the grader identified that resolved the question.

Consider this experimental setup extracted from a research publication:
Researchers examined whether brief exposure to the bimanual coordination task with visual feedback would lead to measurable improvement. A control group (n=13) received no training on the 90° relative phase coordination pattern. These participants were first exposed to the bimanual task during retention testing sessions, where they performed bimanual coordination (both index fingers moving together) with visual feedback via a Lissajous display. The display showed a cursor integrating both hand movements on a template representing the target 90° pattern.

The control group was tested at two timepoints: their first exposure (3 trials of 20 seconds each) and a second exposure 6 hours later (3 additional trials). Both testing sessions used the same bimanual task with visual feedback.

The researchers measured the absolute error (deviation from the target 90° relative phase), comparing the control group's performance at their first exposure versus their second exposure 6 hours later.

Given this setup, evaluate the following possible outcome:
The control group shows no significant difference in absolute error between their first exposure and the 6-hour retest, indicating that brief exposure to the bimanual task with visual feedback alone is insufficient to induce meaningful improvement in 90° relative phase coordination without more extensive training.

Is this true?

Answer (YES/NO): NO